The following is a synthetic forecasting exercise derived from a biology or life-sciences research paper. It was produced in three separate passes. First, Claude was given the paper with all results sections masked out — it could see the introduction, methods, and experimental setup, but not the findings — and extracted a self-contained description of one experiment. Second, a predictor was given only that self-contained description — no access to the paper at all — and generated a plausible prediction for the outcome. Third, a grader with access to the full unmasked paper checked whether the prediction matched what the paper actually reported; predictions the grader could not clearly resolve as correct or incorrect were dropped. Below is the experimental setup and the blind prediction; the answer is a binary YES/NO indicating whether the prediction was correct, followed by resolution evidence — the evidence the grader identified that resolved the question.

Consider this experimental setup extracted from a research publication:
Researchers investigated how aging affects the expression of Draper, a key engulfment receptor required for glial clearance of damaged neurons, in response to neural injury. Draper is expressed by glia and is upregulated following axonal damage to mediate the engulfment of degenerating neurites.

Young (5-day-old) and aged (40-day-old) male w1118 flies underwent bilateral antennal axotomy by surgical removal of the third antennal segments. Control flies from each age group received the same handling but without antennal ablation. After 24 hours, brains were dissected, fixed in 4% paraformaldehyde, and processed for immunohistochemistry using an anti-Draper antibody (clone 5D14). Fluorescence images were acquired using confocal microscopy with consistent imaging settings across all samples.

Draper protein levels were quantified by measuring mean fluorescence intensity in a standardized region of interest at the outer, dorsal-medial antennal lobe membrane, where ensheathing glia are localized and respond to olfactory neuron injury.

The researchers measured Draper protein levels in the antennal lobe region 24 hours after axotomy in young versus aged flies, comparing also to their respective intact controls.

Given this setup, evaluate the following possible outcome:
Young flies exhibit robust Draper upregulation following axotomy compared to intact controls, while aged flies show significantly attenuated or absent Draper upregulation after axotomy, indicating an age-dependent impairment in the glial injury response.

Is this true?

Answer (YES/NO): YES